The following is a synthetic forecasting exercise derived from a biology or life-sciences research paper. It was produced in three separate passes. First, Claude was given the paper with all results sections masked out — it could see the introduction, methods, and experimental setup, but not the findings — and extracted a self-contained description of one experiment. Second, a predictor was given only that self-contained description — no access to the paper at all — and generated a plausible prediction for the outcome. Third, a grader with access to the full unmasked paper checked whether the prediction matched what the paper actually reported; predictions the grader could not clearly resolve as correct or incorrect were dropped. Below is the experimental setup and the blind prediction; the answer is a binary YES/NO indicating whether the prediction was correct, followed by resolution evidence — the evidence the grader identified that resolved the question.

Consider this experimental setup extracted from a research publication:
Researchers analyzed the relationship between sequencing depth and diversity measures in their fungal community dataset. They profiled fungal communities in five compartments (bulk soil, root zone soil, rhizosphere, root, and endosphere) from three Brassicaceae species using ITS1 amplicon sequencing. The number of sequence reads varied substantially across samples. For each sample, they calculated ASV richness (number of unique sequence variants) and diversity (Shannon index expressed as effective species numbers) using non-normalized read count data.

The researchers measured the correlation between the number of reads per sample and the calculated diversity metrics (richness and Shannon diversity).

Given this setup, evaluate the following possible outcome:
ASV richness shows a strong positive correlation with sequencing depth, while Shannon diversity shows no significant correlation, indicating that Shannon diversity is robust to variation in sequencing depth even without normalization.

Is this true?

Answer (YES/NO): NO